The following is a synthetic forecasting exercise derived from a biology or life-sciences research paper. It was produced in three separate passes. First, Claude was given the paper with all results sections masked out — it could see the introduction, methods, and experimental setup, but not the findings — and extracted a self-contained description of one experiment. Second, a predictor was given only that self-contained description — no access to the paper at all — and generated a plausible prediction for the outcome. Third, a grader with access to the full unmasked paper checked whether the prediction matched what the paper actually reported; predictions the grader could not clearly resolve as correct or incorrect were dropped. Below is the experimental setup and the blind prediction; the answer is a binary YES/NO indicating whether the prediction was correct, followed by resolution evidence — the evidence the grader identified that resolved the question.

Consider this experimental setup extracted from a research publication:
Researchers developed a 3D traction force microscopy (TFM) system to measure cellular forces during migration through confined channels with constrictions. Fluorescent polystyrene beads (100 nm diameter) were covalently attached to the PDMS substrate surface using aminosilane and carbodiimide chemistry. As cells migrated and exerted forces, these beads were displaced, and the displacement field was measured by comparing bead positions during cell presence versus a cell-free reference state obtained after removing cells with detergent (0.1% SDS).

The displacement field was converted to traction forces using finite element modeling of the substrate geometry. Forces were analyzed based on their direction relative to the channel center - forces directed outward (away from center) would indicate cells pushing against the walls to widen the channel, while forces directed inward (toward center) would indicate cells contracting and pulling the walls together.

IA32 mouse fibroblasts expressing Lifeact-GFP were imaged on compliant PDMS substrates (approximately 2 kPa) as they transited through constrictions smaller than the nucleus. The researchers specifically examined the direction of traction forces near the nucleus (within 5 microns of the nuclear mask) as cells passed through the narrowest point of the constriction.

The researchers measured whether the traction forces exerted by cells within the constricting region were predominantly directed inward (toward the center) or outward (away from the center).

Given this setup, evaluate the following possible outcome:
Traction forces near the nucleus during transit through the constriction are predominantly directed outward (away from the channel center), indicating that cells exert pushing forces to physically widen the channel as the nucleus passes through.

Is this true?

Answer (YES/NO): NO